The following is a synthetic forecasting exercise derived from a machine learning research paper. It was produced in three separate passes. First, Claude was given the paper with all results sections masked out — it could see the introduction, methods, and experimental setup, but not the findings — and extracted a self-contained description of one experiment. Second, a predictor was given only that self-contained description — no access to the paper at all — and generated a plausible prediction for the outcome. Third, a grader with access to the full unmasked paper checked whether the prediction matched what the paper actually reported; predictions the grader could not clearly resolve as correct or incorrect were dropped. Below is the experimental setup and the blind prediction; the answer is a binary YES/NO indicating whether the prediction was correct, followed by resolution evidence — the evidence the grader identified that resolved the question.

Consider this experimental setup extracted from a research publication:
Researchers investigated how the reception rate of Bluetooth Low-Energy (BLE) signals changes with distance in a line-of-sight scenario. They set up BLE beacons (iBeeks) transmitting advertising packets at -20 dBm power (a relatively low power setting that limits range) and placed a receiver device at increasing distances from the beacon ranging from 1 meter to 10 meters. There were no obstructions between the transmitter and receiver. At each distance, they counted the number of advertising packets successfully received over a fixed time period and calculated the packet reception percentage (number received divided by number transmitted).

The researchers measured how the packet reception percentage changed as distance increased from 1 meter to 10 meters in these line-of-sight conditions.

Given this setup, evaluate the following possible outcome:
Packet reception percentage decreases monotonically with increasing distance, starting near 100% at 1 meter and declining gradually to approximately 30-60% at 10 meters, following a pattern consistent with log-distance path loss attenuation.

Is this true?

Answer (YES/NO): NO